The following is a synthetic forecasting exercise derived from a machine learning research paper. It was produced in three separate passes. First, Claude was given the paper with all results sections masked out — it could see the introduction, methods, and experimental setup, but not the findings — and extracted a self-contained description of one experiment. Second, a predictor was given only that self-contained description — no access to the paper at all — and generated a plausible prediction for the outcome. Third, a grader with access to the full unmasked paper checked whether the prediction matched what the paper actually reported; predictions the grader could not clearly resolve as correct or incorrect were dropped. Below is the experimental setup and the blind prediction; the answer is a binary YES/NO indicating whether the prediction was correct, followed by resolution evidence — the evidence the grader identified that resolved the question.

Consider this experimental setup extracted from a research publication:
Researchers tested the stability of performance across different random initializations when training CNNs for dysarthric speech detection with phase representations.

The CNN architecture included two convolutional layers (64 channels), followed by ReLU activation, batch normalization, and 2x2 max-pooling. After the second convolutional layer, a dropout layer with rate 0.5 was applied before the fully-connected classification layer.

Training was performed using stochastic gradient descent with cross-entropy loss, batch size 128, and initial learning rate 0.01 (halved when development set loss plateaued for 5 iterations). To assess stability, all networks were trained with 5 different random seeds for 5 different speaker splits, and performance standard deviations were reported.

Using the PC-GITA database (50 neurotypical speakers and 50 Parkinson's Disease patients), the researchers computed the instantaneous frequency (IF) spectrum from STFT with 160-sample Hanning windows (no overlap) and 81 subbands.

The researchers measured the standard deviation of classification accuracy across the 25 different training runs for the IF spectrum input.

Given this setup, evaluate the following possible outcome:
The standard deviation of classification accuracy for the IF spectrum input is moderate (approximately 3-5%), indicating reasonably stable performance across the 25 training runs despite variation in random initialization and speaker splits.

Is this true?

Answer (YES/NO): NO